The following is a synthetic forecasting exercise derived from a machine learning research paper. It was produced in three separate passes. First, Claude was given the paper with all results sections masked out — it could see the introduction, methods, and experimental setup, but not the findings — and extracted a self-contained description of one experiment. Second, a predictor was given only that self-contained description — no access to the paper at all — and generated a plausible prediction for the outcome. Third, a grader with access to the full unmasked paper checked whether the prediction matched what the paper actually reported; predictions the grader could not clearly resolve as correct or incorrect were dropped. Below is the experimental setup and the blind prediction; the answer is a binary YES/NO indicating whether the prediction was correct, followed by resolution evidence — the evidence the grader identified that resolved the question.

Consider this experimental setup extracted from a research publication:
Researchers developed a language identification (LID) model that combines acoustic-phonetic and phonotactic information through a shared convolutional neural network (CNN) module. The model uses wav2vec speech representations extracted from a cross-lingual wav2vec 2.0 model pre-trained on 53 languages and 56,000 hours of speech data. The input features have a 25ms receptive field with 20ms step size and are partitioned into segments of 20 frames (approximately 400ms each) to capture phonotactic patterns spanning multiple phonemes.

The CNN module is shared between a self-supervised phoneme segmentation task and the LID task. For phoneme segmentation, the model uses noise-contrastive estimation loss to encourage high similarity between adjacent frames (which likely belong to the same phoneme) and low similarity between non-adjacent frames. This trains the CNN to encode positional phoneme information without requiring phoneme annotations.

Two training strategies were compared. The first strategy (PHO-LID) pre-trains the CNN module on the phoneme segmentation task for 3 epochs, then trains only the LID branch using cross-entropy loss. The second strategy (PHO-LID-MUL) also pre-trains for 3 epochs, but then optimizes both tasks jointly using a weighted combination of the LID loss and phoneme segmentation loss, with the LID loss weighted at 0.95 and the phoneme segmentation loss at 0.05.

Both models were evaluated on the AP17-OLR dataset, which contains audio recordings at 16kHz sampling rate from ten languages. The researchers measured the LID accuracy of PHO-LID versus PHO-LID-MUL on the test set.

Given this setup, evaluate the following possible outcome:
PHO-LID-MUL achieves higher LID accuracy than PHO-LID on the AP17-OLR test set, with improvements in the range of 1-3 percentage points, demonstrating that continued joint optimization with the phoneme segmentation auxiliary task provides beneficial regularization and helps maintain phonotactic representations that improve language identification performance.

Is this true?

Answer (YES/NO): NO